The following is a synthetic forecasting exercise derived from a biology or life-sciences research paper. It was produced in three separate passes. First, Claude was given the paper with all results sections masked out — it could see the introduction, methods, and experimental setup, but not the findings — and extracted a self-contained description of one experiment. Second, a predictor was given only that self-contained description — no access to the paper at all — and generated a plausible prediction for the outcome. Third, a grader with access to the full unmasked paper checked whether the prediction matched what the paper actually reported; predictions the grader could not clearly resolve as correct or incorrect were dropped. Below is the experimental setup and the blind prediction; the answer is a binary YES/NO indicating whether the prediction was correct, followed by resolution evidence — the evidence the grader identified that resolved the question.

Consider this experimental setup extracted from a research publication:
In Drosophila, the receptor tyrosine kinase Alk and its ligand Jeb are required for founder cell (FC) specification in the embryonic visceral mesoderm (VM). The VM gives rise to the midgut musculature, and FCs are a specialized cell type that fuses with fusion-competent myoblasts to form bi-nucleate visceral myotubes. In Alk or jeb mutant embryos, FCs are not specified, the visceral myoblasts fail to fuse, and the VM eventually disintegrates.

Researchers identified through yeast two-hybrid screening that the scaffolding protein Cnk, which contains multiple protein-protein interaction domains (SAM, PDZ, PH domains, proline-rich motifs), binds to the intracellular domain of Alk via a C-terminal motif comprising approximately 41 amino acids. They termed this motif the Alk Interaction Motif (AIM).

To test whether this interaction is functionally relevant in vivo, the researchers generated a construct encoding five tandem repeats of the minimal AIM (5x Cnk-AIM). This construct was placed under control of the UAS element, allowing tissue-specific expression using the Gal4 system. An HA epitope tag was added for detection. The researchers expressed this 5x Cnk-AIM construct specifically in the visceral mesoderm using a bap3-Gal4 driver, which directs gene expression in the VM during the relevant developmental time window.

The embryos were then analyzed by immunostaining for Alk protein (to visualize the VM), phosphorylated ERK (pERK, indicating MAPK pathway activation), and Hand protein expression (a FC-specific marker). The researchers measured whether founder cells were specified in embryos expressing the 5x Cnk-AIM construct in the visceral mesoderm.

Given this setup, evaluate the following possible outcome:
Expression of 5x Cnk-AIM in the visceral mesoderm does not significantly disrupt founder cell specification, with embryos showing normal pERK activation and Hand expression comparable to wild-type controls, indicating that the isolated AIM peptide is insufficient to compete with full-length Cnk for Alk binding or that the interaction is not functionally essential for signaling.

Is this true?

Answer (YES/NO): NO